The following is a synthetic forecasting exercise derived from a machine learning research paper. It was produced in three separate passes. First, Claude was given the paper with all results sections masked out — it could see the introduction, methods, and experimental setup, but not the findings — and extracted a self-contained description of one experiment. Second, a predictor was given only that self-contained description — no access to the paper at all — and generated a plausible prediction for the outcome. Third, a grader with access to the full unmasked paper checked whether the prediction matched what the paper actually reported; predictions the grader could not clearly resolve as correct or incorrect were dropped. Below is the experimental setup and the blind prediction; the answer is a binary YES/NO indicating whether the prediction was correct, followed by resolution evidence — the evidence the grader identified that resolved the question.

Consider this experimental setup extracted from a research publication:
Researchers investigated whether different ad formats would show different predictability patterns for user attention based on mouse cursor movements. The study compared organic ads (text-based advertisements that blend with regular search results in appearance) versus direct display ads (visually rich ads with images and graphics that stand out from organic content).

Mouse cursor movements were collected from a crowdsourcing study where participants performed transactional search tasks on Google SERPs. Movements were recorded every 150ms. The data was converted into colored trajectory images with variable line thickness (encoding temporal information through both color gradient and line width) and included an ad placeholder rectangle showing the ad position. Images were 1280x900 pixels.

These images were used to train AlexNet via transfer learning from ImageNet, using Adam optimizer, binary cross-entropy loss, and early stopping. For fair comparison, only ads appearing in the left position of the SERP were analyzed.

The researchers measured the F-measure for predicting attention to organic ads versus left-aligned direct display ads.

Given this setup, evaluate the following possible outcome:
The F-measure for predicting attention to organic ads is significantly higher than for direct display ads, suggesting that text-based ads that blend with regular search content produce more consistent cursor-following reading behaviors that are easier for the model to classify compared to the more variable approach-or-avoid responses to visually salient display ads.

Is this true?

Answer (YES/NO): NO